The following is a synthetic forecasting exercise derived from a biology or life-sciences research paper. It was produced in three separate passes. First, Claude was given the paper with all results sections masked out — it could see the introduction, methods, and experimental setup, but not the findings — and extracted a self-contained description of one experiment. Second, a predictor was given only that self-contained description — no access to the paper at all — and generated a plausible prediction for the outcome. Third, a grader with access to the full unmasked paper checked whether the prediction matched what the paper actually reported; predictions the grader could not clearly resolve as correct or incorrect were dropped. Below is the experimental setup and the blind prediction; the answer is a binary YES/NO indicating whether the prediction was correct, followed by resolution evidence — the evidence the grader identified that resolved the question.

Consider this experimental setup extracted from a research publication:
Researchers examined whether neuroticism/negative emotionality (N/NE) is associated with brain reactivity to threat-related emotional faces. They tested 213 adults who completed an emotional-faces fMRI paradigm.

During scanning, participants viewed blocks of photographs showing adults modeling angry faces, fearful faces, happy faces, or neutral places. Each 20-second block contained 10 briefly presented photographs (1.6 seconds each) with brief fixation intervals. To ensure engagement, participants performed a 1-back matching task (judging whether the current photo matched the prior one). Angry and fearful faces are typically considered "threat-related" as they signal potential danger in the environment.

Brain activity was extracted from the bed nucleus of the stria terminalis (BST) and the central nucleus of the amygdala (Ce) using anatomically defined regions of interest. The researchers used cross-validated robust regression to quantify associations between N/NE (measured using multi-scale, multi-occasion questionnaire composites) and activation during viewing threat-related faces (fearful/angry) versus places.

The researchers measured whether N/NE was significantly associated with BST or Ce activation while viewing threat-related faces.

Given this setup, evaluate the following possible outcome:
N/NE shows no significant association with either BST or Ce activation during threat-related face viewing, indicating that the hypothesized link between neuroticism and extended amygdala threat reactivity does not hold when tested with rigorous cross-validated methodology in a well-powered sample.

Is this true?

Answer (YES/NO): YES